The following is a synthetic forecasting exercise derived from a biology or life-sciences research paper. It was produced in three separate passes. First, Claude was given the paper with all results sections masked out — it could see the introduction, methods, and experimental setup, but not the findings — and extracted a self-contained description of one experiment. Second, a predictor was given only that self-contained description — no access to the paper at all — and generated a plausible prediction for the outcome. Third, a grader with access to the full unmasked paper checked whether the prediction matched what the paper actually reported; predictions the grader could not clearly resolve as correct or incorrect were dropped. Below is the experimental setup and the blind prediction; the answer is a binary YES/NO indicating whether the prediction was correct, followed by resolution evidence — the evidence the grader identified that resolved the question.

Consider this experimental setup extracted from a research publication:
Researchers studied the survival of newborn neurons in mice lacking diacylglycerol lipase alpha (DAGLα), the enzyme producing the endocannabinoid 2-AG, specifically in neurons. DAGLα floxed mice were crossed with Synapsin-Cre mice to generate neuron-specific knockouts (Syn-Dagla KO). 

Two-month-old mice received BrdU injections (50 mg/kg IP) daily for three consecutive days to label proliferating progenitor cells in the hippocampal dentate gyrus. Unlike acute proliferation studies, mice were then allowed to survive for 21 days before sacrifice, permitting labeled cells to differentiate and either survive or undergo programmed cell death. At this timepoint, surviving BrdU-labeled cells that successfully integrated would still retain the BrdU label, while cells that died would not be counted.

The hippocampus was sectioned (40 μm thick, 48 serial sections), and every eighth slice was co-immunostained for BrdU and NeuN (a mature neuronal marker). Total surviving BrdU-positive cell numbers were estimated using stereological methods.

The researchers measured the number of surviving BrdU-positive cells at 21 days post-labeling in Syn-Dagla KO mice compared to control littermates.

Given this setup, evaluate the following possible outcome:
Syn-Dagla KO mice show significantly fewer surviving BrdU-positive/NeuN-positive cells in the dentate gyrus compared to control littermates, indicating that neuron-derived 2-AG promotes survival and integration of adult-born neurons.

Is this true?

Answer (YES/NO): NO